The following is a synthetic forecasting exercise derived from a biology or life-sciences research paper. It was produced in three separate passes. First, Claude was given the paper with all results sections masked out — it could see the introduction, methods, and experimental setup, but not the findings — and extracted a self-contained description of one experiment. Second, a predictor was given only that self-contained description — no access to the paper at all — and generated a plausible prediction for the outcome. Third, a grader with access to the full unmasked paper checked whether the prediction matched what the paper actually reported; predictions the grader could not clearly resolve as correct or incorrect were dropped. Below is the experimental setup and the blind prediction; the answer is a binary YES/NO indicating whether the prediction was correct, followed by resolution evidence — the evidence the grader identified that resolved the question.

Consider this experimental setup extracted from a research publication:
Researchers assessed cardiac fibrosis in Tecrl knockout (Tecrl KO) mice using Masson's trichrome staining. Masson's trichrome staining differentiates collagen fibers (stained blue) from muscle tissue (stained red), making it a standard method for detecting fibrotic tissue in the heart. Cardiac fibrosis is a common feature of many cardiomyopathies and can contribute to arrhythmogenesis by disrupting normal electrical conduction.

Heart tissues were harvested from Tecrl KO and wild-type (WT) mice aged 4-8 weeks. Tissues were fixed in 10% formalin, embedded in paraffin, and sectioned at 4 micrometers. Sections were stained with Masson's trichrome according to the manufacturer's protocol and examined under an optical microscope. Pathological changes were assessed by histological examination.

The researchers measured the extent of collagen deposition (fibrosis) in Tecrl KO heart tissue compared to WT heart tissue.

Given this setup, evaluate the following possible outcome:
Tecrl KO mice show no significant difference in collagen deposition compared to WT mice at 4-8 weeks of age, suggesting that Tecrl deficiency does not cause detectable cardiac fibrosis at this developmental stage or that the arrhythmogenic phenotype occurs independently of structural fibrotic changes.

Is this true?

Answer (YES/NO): NO